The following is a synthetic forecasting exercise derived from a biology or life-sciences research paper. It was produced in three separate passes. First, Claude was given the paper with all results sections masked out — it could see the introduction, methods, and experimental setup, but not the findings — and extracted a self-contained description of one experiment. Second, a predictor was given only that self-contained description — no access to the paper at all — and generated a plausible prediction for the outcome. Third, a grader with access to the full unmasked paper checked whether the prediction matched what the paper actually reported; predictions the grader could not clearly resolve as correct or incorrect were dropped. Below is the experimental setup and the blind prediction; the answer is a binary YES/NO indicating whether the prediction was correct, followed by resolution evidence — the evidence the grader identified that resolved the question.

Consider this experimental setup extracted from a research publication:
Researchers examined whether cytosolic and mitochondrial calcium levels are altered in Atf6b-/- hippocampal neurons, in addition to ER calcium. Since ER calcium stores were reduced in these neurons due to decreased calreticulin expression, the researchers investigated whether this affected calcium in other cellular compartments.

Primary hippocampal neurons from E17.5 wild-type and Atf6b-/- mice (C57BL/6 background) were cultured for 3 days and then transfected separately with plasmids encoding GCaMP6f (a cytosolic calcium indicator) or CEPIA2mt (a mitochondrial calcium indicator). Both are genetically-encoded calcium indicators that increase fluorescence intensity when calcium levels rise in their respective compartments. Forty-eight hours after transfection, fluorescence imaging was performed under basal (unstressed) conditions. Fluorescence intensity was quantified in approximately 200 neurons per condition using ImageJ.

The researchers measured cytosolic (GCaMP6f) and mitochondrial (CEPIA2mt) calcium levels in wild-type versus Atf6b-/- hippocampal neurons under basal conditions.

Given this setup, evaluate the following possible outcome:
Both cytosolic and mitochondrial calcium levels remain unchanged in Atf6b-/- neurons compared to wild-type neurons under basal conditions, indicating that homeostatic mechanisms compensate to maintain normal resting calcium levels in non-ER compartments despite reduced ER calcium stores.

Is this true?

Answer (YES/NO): NO